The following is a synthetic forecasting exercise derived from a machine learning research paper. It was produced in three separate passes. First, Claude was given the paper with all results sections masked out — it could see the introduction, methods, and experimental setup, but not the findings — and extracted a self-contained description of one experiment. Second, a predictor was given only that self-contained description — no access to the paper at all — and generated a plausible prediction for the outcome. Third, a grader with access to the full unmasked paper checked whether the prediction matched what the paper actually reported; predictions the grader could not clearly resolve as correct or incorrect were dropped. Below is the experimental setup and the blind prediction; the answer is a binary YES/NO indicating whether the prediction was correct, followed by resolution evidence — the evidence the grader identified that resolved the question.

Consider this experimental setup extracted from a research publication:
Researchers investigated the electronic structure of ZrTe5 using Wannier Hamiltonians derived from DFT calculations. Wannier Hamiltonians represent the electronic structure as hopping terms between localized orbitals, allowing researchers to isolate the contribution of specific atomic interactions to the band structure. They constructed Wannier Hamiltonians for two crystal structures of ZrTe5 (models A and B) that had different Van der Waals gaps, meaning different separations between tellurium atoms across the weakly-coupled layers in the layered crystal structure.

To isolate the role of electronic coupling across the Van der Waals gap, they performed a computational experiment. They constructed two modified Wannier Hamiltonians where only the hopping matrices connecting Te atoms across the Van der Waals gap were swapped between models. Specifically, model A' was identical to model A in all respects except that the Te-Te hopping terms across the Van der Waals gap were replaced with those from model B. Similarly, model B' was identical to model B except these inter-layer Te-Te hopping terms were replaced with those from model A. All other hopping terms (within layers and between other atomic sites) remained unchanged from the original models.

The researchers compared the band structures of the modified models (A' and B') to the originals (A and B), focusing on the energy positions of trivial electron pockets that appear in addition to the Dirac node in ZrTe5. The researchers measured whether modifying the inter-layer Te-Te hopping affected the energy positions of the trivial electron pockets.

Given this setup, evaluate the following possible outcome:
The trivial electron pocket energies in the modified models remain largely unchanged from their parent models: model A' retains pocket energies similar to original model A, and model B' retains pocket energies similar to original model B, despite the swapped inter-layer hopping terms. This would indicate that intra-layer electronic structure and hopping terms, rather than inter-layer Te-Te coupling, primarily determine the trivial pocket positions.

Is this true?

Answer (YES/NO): NO